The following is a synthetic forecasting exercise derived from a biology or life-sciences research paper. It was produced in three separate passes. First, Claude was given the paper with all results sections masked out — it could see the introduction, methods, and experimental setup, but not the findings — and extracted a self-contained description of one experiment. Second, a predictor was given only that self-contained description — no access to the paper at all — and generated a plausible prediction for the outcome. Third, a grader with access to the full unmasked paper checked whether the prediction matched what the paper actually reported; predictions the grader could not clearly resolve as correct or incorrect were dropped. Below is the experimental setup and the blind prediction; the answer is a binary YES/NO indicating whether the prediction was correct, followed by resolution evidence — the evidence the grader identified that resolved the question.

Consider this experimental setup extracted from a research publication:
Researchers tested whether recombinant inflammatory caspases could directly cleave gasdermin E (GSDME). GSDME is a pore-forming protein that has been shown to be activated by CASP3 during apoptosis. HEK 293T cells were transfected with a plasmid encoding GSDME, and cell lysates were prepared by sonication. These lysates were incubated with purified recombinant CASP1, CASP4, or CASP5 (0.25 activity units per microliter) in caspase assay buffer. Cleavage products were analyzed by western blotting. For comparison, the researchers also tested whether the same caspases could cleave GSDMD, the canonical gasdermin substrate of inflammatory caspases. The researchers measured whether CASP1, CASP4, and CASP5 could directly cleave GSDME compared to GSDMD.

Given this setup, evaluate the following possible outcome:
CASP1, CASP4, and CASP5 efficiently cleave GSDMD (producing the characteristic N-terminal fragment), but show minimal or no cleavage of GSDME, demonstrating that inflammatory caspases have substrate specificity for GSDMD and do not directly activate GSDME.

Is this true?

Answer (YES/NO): YES